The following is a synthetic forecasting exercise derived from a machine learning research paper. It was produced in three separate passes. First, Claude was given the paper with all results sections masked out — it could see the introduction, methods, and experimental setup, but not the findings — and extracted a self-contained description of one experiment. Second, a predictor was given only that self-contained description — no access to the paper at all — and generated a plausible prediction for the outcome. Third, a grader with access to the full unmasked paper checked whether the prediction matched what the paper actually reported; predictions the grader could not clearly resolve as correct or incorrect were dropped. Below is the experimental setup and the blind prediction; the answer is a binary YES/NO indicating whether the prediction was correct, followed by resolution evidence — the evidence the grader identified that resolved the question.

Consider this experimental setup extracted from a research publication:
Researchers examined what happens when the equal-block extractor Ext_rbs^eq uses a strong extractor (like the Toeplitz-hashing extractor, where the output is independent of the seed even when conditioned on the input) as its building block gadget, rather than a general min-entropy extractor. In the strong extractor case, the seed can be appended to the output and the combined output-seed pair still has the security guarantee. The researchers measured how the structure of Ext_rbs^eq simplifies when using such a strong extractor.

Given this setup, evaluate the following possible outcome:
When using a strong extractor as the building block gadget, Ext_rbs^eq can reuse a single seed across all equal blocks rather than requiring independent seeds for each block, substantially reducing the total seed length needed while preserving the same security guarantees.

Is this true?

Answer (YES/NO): YES